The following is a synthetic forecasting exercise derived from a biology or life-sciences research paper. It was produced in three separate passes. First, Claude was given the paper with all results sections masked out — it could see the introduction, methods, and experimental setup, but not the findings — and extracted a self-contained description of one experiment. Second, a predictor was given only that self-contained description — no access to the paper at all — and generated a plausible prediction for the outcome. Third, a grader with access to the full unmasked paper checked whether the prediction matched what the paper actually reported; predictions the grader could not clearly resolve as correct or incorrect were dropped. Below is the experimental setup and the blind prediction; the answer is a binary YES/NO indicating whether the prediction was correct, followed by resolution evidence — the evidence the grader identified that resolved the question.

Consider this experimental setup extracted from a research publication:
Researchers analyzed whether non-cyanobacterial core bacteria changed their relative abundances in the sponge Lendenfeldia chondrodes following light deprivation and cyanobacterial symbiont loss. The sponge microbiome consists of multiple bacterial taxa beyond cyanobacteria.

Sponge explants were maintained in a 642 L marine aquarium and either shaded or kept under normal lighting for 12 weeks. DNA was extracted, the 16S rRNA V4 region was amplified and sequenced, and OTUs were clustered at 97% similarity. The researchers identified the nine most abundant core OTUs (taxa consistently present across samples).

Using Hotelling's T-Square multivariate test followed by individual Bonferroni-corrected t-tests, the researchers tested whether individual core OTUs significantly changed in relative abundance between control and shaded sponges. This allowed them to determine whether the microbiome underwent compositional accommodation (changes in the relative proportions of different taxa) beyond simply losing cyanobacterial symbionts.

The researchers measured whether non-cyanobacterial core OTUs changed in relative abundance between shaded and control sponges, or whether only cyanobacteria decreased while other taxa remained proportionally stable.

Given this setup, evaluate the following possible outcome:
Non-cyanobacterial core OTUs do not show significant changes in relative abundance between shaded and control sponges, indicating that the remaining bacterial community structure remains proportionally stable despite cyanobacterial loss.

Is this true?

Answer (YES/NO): NO